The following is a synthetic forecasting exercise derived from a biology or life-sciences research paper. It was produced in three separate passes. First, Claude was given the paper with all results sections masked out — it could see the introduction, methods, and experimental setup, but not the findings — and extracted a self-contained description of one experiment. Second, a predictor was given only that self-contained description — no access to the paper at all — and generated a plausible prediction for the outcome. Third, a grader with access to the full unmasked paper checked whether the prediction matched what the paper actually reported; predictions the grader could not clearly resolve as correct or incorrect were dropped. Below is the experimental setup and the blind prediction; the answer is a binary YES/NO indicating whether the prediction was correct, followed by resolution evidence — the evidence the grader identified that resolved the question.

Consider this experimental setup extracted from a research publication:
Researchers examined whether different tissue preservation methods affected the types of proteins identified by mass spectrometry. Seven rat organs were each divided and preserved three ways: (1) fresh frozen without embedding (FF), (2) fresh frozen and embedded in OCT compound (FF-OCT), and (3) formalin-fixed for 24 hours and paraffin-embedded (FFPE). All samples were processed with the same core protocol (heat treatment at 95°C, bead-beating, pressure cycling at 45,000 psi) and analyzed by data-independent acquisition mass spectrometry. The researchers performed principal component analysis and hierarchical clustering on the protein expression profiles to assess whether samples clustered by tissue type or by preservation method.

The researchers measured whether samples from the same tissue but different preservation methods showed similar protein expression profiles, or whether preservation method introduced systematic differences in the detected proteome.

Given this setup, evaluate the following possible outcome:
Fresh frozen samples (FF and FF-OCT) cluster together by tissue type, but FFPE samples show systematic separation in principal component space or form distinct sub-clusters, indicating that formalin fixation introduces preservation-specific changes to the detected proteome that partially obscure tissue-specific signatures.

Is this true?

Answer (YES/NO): NO